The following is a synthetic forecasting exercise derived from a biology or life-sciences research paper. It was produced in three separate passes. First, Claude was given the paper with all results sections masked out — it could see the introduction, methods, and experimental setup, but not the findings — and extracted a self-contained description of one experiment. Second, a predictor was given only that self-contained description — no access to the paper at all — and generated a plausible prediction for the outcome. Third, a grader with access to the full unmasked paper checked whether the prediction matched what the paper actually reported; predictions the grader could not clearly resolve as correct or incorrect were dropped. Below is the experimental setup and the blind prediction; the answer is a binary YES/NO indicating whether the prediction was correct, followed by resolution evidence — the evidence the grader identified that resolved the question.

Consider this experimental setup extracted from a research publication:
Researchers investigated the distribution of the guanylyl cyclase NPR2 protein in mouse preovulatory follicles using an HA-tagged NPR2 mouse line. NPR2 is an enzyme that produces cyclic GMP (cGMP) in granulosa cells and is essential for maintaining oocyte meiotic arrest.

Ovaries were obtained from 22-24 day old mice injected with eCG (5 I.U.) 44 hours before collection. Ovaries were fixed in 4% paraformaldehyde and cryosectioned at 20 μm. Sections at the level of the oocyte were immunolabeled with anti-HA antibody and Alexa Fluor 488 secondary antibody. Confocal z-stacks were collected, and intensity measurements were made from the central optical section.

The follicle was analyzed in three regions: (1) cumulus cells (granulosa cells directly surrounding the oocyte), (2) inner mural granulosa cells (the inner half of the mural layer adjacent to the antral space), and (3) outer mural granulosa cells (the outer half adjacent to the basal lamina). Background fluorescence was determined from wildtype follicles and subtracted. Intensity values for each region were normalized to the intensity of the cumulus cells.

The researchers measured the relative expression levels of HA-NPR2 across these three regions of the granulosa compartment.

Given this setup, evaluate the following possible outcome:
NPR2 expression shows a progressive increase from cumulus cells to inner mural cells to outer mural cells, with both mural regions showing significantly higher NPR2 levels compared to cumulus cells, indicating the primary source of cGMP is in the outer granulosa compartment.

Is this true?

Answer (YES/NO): NO